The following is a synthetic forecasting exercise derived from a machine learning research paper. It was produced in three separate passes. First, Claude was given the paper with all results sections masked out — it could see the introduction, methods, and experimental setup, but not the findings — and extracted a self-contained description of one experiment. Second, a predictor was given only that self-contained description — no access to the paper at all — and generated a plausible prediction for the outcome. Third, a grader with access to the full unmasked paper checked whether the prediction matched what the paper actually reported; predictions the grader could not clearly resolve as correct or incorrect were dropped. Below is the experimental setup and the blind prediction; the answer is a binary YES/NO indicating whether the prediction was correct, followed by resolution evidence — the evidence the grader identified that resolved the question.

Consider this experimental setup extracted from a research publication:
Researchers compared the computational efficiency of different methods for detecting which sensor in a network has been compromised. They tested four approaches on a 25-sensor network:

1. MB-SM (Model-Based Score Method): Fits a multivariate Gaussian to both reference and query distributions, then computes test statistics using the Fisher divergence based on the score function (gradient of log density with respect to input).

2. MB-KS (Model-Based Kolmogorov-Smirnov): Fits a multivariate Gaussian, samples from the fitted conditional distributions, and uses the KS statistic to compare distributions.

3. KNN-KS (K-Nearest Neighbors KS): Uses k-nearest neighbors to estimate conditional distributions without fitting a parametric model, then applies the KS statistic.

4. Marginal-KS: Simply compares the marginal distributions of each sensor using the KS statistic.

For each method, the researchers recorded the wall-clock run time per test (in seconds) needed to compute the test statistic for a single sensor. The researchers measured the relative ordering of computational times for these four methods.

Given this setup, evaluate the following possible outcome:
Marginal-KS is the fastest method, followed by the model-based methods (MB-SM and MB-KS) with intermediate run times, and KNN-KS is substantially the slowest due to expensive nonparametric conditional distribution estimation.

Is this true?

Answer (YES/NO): NO